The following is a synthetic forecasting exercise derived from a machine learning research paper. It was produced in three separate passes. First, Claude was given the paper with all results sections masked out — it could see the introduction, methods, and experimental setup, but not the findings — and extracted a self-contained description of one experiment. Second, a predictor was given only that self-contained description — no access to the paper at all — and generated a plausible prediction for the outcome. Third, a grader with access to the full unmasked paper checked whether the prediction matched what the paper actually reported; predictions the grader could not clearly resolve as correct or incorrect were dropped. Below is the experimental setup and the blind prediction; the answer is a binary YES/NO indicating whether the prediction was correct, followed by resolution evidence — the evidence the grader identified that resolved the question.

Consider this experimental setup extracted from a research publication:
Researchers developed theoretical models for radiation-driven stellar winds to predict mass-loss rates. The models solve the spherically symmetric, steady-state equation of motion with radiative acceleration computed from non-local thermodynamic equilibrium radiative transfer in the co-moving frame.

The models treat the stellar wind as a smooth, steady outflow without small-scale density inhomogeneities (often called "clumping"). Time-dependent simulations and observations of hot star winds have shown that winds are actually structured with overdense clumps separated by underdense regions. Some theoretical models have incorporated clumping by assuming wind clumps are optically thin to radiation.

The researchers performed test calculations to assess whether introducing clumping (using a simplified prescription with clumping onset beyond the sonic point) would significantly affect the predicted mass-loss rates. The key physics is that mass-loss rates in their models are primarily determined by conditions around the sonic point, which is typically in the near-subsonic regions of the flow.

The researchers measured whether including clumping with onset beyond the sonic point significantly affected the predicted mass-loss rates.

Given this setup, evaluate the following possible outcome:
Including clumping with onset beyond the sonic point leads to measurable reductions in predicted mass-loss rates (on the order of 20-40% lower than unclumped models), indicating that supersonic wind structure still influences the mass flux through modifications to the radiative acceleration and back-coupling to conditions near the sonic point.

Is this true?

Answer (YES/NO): NO